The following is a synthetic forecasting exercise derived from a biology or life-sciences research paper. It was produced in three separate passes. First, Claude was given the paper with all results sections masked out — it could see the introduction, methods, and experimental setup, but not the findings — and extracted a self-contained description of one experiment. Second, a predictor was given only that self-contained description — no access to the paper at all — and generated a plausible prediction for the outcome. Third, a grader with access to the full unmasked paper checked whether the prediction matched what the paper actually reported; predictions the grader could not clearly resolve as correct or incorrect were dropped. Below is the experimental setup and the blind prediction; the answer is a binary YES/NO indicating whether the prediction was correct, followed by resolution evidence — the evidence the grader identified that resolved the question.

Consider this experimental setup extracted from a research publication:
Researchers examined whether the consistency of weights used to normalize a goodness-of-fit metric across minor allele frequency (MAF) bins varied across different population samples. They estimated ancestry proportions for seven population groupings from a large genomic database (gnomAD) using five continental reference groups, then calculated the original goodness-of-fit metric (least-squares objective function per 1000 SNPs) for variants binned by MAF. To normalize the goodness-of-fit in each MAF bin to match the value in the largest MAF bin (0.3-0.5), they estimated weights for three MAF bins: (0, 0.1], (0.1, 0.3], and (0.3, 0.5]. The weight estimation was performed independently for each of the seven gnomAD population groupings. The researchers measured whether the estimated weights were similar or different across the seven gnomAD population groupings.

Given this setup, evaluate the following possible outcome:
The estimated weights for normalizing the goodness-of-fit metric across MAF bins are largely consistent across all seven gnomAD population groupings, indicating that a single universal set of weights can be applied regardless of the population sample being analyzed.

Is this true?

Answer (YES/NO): YES